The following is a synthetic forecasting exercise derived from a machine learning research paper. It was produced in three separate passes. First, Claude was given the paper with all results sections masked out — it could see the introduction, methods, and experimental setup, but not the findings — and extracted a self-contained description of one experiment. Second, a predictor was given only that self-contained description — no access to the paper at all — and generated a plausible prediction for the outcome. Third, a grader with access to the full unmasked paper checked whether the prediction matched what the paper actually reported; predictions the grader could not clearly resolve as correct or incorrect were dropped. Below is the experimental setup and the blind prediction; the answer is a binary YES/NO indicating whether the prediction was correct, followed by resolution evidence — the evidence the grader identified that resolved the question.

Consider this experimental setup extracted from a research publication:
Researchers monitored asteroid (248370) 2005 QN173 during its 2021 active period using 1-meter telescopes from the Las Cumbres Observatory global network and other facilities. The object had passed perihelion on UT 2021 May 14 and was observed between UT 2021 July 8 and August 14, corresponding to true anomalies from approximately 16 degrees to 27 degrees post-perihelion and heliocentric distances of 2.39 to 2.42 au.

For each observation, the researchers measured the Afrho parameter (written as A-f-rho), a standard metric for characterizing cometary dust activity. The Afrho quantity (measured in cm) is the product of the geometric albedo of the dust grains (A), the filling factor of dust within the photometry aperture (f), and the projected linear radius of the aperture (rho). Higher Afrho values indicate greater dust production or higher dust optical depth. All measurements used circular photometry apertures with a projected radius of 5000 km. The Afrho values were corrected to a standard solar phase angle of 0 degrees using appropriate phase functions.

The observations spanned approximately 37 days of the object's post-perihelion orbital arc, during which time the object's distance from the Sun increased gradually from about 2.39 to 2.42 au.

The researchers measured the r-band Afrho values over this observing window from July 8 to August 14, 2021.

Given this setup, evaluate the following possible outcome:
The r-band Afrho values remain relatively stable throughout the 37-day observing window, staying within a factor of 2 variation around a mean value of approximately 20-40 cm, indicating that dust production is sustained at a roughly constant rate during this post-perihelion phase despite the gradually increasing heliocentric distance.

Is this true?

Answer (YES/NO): NO